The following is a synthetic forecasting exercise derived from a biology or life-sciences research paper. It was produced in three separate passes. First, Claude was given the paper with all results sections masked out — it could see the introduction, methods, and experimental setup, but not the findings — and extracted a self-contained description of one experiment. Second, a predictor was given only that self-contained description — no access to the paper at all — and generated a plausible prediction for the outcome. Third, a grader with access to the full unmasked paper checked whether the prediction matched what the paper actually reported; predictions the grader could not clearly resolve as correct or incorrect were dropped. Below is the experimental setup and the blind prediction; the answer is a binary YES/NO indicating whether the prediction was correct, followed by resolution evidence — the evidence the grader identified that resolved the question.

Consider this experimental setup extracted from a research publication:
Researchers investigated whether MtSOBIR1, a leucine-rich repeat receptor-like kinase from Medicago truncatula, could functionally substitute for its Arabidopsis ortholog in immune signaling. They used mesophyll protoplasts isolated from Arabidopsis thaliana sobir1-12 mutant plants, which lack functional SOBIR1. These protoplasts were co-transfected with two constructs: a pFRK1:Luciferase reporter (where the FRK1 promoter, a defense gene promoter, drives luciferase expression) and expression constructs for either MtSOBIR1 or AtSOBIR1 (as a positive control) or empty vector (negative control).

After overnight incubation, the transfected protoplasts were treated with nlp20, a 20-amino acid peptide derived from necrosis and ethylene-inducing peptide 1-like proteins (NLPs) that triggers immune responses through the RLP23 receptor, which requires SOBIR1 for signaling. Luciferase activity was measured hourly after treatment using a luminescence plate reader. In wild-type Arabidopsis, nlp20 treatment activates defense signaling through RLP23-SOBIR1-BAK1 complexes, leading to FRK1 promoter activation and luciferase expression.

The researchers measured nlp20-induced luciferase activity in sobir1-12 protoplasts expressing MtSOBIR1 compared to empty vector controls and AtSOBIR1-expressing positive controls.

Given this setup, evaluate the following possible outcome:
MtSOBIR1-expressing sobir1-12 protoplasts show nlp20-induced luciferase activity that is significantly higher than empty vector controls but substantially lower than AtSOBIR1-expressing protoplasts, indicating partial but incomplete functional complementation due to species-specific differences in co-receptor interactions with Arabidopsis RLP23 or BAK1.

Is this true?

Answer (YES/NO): YES